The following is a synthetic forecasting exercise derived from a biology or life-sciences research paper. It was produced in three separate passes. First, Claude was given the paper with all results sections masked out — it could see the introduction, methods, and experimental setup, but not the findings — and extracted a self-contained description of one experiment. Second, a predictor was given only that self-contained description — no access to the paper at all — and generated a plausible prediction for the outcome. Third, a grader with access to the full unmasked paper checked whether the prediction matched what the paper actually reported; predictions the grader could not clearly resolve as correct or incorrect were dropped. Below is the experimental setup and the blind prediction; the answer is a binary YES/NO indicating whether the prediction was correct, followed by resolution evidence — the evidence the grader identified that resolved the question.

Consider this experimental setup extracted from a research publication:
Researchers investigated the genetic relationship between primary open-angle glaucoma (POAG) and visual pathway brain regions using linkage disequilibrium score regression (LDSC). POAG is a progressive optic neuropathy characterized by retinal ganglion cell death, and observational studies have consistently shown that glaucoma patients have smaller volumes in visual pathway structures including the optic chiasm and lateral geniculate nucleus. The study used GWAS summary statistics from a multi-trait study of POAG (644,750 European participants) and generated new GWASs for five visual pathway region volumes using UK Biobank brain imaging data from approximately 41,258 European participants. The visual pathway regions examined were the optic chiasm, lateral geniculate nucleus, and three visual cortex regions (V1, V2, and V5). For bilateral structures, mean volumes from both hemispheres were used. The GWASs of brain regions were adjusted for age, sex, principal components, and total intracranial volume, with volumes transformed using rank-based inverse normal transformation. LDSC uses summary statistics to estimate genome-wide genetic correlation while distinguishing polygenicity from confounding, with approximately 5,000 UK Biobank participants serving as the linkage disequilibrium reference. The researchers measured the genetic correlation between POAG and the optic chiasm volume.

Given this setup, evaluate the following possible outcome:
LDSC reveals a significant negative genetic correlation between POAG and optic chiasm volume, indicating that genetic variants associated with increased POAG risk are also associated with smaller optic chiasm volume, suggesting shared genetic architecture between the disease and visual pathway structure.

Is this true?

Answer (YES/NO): YES